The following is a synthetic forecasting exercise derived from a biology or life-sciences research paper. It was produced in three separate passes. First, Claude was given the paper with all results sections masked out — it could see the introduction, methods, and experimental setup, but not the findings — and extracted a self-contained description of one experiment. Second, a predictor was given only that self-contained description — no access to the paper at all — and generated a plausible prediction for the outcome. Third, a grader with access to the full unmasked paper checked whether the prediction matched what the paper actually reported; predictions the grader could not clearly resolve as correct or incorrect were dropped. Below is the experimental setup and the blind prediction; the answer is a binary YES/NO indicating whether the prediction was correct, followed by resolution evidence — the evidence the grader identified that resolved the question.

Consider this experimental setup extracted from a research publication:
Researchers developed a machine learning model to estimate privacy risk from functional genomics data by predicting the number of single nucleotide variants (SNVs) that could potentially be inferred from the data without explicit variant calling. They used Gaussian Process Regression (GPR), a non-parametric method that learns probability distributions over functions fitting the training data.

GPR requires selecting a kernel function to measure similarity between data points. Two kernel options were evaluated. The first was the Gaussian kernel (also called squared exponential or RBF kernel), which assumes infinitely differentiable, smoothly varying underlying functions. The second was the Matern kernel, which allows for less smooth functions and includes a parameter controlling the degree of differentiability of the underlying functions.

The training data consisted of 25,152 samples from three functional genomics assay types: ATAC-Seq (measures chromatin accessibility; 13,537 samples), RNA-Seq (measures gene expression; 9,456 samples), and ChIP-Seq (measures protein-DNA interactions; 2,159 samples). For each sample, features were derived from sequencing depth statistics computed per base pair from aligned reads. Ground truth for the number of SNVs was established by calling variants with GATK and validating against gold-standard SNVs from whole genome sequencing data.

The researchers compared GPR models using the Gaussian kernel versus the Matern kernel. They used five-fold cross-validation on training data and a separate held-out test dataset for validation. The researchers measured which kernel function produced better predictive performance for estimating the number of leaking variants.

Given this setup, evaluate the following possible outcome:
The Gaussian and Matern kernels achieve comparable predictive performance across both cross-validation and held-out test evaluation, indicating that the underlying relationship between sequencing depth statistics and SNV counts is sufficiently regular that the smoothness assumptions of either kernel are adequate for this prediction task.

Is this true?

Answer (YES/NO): NO